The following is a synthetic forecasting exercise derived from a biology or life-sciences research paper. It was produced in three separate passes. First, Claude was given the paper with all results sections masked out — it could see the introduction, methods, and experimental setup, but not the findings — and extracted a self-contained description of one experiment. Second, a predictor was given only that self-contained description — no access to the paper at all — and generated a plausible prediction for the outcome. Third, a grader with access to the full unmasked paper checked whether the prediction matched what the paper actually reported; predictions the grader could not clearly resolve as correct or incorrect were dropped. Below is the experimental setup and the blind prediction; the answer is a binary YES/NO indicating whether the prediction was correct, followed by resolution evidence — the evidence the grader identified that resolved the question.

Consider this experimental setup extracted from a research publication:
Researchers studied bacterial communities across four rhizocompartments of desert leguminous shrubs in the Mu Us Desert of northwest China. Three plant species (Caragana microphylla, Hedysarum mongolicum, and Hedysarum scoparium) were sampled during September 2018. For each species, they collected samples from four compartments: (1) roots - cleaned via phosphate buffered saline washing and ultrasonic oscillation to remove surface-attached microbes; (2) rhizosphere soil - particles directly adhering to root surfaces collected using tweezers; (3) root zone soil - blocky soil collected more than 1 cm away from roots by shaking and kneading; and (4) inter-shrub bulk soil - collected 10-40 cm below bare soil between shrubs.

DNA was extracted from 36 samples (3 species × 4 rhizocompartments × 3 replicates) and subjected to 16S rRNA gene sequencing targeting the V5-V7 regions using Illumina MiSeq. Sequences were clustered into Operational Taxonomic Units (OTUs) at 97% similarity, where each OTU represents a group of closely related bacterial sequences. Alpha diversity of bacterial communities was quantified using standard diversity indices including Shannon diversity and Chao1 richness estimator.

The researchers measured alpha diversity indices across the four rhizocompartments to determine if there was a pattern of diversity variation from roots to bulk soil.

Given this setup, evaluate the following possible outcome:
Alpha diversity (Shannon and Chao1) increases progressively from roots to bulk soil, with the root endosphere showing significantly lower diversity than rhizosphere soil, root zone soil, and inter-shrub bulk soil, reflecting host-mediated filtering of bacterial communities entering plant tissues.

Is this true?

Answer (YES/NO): NO